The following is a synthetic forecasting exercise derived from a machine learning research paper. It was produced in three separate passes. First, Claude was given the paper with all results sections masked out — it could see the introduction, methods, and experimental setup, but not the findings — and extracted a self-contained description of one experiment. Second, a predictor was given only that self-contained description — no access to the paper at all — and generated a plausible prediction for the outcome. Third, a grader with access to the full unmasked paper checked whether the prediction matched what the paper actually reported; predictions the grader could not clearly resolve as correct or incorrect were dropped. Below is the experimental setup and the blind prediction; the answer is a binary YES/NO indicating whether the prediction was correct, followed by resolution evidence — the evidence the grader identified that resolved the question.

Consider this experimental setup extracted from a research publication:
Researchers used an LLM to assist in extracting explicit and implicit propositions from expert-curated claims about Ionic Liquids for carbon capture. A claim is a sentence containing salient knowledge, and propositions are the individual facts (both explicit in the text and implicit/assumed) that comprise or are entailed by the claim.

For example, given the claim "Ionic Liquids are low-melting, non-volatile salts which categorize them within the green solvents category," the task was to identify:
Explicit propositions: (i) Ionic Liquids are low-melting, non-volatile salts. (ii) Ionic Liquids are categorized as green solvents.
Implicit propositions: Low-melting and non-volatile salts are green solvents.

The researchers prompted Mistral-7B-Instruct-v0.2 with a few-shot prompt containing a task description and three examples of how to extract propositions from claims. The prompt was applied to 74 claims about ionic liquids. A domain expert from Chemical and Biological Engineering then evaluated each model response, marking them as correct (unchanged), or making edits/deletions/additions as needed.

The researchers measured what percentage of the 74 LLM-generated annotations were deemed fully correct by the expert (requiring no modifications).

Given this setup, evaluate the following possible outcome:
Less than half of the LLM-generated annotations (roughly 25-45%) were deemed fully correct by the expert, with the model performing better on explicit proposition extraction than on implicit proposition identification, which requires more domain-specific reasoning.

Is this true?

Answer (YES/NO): NO